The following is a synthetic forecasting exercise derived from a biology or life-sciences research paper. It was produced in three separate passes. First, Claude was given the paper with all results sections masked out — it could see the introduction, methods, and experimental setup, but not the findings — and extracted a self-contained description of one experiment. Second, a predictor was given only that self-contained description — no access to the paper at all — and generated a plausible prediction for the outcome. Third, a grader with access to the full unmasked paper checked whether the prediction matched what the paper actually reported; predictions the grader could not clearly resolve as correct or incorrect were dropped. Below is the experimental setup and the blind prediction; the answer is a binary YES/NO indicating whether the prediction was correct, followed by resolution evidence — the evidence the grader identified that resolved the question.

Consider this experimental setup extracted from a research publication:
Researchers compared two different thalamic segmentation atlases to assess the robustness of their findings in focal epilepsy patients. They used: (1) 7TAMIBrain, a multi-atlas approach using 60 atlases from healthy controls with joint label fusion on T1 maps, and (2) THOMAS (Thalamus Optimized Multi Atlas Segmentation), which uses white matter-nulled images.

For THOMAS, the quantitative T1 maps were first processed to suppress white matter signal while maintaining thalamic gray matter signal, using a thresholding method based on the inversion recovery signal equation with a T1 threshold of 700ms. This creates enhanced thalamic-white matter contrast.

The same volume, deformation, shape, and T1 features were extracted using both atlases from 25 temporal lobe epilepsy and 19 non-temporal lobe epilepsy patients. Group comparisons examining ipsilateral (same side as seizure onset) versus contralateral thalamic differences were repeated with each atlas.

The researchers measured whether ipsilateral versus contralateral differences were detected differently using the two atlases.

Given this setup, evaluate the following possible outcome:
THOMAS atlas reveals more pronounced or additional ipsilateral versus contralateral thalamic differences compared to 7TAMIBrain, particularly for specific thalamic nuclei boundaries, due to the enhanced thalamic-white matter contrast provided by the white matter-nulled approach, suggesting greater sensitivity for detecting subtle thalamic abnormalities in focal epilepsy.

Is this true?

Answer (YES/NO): YES